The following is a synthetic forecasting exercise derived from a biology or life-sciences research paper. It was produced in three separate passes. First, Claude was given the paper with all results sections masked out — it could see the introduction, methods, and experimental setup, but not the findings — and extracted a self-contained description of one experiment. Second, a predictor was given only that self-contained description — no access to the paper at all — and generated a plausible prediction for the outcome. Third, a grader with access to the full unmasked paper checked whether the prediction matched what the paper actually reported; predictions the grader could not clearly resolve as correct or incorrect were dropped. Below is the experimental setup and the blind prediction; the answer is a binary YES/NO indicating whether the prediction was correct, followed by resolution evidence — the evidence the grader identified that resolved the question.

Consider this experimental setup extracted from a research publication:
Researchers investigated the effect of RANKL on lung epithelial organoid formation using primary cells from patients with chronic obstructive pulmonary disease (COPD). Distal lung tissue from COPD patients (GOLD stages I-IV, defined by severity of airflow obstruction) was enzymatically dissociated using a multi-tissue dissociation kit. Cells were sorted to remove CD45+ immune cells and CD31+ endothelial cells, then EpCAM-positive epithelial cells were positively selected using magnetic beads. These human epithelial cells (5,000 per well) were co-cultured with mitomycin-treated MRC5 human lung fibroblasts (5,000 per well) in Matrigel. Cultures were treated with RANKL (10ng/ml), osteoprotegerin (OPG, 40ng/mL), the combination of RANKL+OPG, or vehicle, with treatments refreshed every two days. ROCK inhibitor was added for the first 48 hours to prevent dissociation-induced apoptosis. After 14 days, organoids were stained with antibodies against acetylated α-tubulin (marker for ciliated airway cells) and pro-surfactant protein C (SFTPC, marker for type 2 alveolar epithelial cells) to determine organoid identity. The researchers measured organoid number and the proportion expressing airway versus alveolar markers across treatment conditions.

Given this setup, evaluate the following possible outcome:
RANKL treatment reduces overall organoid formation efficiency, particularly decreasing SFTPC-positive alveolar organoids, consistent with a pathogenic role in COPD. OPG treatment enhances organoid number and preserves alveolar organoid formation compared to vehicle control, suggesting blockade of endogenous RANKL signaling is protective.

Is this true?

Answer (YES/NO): NO